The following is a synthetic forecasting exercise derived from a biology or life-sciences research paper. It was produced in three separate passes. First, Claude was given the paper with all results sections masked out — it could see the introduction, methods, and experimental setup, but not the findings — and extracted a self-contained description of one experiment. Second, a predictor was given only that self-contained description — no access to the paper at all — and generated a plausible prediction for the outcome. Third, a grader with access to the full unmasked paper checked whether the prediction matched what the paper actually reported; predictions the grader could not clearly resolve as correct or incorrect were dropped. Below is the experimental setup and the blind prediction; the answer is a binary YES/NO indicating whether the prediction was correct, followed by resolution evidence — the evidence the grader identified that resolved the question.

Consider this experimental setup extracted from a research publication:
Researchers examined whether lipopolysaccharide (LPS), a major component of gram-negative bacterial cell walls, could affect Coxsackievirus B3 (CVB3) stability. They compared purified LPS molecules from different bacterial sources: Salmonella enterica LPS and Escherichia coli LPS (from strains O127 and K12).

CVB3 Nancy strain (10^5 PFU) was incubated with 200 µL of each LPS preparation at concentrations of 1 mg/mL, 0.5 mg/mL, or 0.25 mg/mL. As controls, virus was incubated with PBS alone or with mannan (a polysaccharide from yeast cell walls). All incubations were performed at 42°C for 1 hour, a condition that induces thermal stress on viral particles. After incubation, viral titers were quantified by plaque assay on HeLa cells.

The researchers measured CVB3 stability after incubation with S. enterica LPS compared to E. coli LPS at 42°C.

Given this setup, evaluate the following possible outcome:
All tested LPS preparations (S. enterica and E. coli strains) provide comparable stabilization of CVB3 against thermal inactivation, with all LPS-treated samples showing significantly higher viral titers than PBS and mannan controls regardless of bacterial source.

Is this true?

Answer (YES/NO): NO